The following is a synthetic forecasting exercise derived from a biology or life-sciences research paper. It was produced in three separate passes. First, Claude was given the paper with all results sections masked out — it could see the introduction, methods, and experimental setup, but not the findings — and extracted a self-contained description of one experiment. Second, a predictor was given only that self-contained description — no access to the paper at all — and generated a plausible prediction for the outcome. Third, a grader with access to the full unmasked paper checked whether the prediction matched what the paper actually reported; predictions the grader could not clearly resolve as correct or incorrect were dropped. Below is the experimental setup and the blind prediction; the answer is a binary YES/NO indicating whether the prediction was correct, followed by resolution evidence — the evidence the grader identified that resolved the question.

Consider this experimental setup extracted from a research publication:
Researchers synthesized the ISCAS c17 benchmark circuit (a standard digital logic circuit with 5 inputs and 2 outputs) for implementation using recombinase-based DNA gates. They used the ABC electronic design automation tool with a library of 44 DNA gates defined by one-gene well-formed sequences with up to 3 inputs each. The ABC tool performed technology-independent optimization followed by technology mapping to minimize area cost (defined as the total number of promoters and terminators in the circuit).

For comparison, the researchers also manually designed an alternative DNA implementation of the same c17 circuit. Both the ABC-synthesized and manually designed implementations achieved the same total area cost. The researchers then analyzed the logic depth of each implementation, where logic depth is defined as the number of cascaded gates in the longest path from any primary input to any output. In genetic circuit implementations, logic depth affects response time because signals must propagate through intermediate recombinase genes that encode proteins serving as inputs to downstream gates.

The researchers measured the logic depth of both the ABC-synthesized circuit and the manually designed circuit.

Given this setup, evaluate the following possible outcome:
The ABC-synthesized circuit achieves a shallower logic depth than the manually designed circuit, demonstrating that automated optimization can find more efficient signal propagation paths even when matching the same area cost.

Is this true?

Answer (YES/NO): YES